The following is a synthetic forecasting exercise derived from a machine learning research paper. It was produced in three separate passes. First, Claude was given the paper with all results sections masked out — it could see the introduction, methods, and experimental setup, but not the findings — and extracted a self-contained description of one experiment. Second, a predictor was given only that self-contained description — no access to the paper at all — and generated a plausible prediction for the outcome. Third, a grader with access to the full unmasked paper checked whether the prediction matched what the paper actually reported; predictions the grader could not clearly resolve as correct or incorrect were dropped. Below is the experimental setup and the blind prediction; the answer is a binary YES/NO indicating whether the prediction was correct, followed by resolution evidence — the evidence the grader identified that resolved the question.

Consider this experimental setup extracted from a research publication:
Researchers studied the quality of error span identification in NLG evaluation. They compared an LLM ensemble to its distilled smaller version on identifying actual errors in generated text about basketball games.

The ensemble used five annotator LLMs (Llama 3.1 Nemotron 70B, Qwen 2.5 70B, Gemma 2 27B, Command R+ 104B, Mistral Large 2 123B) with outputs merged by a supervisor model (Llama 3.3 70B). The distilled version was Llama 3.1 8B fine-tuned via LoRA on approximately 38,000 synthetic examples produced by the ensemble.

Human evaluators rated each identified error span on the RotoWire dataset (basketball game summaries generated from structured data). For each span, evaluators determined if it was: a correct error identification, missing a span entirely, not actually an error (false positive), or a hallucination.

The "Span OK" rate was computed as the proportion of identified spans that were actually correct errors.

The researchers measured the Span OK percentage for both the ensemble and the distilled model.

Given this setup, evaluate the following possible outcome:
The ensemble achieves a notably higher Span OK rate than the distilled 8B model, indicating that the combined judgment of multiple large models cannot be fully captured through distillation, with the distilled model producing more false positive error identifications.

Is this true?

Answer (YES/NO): YES